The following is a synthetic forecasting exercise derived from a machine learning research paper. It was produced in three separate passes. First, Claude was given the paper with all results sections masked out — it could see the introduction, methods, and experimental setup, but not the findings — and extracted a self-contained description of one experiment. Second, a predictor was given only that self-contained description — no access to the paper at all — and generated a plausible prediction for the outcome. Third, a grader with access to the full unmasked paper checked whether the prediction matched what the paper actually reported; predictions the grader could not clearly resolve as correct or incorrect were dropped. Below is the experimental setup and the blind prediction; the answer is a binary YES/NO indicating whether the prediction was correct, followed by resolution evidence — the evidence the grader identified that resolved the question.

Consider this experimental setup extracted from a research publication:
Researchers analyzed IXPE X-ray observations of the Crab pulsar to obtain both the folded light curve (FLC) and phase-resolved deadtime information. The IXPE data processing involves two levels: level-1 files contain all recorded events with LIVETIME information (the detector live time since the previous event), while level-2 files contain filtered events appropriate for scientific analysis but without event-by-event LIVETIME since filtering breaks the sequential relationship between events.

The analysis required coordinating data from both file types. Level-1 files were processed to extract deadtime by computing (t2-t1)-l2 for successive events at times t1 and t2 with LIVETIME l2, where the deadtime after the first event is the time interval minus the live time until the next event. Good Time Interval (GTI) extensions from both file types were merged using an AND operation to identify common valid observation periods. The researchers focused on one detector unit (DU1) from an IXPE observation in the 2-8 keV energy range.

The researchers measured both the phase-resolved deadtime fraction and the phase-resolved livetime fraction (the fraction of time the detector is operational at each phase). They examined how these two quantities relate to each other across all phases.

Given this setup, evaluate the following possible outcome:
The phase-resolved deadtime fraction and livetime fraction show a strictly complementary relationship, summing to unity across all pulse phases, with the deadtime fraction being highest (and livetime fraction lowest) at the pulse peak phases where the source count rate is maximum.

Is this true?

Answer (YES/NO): NO